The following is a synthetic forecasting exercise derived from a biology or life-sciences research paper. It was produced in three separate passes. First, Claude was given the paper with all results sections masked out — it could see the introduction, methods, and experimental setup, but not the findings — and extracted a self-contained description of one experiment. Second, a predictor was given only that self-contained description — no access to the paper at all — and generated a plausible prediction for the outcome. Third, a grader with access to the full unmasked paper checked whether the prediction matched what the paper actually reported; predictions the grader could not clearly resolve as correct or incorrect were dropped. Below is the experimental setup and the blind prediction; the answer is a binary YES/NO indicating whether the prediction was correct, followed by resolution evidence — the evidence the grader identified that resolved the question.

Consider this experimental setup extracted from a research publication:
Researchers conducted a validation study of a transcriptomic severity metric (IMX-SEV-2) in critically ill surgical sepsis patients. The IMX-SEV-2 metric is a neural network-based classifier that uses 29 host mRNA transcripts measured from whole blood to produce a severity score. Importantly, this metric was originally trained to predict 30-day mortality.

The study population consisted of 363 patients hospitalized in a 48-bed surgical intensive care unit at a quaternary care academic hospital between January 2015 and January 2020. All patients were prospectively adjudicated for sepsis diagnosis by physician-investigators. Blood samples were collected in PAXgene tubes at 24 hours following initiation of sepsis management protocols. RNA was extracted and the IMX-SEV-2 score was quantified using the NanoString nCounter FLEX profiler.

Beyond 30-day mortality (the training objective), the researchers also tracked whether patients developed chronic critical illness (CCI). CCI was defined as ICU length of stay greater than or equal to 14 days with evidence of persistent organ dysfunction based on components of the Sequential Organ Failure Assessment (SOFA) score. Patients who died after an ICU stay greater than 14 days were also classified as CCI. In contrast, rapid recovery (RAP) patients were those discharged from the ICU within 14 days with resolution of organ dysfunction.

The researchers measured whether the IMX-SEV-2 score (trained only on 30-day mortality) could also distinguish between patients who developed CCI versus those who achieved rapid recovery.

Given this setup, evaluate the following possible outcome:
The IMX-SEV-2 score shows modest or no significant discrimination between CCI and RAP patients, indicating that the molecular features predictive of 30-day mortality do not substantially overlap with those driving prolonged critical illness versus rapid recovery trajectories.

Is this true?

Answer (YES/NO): NO